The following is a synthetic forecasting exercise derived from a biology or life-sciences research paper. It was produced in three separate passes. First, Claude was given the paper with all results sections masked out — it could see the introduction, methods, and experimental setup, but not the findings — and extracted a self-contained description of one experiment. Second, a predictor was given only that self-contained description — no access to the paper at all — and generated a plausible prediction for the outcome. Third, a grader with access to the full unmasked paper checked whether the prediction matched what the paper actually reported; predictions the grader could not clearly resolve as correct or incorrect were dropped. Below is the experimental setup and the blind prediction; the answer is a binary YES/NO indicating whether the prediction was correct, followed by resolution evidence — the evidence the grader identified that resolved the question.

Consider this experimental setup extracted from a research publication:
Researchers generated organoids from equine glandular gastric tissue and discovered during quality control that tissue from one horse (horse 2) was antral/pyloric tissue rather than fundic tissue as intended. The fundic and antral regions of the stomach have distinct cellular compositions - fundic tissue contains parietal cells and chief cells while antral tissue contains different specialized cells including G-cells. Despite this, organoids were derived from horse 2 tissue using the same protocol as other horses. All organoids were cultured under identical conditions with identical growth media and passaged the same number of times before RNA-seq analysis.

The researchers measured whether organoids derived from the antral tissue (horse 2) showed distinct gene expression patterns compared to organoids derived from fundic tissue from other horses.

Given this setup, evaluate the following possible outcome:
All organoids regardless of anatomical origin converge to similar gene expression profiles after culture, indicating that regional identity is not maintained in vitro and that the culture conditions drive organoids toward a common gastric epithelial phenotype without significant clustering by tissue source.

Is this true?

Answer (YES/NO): YES